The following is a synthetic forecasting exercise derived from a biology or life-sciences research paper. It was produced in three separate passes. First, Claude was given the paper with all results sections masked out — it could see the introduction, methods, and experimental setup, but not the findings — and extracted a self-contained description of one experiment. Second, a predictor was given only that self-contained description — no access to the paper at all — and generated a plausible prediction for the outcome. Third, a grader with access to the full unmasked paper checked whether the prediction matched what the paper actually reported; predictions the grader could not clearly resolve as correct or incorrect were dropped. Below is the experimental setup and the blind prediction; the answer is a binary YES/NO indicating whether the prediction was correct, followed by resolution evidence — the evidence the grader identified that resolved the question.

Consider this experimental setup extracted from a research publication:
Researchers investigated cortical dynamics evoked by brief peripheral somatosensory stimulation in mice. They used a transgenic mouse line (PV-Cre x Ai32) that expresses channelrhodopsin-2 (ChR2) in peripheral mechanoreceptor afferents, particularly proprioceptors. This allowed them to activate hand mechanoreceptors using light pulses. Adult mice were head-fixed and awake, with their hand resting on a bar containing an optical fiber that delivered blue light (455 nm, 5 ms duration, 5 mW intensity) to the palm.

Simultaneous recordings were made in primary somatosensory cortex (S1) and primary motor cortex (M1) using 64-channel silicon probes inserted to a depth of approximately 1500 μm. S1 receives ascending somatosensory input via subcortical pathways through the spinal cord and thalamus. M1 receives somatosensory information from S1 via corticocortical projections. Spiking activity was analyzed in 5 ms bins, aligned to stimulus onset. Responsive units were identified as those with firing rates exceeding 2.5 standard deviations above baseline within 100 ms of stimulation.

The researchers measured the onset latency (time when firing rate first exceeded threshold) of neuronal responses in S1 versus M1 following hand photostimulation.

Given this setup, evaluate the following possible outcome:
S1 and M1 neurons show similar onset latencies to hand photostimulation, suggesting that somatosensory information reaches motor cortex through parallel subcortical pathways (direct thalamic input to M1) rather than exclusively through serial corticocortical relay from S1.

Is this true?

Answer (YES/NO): NO